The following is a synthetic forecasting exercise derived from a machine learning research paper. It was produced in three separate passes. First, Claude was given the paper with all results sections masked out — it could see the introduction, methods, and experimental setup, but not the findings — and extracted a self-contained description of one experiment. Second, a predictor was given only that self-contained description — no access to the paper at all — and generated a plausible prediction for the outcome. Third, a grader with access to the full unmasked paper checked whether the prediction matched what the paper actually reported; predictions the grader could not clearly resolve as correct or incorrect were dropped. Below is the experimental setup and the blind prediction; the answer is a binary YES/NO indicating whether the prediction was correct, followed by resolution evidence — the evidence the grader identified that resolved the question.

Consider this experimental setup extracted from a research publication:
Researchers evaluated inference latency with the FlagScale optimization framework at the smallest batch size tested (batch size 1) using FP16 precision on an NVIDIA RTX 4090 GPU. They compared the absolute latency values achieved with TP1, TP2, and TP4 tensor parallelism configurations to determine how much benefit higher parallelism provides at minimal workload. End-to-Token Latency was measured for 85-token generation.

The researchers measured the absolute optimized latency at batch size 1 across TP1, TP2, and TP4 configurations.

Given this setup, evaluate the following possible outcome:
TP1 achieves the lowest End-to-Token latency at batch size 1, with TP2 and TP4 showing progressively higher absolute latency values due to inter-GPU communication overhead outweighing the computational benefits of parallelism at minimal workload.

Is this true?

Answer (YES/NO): NO